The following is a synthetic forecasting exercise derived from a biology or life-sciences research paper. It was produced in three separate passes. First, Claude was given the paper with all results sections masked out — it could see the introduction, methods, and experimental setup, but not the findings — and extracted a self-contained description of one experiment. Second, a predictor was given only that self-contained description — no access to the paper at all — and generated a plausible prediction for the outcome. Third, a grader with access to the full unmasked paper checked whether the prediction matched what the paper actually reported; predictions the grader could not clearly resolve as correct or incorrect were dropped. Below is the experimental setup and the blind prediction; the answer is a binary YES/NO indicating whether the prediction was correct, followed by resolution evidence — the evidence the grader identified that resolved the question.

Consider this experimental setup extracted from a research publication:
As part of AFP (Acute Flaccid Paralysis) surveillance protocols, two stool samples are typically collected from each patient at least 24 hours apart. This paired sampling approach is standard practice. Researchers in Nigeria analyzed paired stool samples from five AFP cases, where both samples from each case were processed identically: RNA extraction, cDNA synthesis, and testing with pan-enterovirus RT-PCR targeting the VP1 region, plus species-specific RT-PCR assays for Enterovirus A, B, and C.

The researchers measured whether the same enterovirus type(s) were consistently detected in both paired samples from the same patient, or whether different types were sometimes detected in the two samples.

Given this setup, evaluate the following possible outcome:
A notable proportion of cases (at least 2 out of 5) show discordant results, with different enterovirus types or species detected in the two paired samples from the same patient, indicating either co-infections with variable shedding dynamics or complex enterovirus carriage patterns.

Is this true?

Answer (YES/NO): YES